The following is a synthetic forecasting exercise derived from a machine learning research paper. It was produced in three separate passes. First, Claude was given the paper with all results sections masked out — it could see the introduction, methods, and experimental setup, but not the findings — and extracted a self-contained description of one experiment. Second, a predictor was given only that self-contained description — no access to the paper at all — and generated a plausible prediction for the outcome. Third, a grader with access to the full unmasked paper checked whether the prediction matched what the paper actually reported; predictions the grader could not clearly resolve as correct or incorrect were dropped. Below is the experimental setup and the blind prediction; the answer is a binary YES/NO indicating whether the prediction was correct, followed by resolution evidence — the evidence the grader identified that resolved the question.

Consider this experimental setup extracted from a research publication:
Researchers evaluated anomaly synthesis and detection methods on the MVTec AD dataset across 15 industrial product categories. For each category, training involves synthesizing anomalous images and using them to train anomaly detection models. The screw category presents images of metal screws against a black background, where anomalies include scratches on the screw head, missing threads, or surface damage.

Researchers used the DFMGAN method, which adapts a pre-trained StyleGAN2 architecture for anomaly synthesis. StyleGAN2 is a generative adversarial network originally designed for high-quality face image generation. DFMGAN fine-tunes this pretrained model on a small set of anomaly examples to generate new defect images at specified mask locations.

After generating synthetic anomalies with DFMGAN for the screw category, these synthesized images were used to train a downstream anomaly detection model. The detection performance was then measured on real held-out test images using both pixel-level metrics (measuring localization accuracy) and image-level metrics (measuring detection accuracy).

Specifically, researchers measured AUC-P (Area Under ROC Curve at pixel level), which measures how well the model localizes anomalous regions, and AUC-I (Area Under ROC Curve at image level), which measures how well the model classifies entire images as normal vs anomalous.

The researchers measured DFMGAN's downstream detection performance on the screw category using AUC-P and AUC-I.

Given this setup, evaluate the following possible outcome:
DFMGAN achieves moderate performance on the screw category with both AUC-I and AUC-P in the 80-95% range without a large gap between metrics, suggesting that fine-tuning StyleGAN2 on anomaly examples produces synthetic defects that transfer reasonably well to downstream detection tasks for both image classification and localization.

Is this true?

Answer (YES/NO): NO